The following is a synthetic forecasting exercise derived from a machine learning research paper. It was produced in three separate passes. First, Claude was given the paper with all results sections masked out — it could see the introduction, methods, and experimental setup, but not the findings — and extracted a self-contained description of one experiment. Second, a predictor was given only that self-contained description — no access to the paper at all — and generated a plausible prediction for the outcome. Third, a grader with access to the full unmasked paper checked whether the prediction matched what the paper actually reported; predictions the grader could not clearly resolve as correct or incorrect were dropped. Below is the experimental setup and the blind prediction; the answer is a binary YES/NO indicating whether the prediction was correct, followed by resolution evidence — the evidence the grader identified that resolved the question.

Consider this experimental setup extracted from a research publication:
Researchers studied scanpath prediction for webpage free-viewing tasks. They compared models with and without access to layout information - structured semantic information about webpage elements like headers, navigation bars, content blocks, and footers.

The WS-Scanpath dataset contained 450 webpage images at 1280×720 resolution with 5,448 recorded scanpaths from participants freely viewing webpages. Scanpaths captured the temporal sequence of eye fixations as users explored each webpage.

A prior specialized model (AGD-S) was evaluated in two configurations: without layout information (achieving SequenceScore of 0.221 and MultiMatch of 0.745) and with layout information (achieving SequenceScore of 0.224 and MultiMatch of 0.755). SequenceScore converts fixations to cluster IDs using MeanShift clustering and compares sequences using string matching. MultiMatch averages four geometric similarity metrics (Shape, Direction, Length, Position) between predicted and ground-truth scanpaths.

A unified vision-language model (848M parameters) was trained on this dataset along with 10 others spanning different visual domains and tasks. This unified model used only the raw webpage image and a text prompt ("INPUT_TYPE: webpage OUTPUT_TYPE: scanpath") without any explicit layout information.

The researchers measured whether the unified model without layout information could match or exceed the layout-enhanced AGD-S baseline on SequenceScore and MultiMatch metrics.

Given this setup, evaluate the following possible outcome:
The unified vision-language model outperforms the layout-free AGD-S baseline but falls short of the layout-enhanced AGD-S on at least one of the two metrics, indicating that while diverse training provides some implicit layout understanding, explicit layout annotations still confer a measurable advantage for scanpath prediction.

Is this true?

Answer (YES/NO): NO